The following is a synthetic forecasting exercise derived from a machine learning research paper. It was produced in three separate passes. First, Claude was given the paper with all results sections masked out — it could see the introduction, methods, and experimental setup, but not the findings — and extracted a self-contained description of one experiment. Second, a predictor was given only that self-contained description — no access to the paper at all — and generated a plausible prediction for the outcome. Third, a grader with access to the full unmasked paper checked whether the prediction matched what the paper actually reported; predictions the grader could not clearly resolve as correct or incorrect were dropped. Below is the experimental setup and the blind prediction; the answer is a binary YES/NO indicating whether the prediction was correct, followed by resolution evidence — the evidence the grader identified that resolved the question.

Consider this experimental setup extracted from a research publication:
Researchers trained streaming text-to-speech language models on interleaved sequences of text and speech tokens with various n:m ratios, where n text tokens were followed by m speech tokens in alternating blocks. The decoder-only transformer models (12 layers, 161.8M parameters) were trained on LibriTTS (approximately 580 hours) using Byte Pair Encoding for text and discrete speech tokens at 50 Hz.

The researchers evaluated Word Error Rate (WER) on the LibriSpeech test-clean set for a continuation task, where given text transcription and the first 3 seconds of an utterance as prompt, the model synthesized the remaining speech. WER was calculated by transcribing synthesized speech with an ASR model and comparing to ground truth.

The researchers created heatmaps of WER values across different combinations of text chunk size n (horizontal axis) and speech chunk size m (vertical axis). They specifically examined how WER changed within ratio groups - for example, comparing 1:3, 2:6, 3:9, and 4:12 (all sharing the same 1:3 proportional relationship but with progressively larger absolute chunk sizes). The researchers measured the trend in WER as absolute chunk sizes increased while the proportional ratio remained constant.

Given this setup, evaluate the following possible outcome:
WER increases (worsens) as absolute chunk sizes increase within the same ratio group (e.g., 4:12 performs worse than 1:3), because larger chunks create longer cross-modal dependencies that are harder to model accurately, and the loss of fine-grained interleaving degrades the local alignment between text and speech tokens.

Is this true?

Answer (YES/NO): YES